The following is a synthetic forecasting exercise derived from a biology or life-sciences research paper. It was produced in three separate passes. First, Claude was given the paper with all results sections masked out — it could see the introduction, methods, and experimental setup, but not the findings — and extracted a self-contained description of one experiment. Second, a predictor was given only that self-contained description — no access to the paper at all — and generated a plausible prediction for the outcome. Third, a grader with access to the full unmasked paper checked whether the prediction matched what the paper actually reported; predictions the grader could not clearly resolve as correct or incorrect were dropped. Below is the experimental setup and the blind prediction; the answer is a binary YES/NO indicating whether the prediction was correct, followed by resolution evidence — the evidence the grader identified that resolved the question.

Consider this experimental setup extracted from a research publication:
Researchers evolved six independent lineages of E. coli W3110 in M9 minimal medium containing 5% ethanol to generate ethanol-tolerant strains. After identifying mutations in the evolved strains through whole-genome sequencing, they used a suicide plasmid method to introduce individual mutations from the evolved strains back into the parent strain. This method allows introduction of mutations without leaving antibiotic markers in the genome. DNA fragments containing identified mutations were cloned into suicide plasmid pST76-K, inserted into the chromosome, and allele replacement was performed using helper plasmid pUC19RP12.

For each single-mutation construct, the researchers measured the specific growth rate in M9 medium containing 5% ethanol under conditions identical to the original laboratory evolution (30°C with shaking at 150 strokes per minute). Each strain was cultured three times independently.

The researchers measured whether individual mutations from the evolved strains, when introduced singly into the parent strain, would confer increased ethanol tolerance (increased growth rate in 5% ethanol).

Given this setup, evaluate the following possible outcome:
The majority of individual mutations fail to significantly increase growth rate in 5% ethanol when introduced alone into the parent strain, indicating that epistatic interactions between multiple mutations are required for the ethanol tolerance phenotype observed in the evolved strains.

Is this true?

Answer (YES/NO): NO